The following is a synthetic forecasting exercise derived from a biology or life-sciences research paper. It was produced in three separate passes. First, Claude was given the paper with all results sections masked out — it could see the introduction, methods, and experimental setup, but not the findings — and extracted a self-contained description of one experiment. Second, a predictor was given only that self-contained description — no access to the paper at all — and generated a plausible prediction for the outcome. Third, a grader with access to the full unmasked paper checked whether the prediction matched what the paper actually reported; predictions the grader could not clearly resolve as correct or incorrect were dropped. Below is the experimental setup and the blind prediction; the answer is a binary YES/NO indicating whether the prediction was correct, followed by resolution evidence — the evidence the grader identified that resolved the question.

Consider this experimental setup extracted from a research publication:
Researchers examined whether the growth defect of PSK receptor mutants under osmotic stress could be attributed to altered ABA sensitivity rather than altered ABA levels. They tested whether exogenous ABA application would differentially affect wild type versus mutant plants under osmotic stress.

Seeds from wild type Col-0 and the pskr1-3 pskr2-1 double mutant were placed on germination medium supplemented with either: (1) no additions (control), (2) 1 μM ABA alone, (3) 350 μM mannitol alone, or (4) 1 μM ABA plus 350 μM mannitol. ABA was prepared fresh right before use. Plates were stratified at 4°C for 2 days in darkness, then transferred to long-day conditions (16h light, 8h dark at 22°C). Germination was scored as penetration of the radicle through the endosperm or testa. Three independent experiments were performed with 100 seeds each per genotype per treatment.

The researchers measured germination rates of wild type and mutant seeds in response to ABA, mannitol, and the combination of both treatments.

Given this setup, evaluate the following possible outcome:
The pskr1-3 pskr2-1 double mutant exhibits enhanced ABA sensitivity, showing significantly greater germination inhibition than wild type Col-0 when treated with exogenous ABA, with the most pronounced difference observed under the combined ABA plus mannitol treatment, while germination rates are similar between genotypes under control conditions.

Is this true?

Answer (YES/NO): NO